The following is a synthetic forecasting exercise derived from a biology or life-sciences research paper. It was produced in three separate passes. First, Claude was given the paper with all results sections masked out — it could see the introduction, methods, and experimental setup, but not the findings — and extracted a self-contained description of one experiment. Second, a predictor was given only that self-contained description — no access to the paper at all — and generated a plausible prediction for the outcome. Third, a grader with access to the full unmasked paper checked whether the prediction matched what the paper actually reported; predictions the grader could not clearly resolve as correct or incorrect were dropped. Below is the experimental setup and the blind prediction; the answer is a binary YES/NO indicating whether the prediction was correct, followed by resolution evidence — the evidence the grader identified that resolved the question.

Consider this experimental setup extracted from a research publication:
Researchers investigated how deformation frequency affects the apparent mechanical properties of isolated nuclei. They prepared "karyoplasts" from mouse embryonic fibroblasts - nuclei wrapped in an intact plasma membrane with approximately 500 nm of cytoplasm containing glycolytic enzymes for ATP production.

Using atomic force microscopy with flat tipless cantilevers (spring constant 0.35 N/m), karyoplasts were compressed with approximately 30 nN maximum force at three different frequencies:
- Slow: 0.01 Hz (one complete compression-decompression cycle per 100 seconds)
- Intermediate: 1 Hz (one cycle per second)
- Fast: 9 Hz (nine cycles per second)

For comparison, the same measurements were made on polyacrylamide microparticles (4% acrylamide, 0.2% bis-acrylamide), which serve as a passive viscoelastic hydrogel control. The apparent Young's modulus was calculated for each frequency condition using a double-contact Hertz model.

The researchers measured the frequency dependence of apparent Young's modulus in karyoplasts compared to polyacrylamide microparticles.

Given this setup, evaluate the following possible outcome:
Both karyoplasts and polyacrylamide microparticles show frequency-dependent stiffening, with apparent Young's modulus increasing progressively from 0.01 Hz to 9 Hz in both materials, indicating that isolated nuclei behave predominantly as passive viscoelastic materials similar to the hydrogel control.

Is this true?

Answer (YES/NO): NO